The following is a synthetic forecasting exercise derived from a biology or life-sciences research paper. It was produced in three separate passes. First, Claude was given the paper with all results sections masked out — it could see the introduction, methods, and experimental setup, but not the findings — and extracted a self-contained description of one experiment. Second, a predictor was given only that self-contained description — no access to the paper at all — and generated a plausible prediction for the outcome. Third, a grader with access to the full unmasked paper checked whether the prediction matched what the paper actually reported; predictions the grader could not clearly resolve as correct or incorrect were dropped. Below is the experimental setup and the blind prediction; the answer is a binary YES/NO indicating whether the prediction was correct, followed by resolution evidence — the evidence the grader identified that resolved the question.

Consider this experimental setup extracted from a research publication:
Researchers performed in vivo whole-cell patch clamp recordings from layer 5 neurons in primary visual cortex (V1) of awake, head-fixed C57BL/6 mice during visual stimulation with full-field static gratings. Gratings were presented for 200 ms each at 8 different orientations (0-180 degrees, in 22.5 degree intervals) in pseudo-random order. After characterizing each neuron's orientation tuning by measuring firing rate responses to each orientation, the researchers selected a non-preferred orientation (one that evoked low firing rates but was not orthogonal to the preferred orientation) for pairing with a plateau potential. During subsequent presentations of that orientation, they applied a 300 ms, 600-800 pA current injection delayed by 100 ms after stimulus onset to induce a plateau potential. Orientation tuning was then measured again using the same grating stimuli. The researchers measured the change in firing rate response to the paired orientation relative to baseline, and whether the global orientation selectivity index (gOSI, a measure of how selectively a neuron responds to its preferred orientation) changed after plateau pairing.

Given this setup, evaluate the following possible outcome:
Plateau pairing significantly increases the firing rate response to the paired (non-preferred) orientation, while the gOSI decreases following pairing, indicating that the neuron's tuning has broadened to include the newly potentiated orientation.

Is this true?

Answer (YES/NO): NO